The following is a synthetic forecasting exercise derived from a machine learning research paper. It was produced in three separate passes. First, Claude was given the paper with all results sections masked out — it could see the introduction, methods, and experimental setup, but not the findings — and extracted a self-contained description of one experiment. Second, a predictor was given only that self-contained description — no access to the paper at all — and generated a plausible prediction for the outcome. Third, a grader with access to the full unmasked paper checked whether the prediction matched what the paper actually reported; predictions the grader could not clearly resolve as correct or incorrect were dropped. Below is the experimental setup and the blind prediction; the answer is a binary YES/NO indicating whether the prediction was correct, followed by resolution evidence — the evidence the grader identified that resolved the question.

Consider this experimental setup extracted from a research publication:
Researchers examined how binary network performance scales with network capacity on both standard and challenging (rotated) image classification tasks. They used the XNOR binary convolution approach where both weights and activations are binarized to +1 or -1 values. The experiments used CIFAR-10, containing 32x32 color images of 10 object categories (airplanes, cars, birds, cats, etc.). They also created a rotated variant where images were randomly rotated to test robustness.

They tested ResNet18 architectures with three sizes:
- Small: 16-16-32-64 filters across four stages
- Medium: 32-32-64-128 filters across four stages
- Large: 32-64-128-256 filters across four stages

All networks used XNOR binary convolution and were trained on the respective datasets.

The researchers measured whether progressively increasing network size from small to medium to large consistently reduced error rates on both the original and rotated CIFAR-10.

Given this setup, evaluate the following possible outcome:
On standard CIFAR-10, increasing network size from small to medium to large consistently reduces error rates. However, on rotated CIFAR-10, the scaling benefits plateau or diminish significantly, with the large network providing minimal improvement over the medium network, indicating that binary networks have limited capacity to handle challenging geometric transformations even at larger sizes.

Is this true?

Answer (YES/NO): NO